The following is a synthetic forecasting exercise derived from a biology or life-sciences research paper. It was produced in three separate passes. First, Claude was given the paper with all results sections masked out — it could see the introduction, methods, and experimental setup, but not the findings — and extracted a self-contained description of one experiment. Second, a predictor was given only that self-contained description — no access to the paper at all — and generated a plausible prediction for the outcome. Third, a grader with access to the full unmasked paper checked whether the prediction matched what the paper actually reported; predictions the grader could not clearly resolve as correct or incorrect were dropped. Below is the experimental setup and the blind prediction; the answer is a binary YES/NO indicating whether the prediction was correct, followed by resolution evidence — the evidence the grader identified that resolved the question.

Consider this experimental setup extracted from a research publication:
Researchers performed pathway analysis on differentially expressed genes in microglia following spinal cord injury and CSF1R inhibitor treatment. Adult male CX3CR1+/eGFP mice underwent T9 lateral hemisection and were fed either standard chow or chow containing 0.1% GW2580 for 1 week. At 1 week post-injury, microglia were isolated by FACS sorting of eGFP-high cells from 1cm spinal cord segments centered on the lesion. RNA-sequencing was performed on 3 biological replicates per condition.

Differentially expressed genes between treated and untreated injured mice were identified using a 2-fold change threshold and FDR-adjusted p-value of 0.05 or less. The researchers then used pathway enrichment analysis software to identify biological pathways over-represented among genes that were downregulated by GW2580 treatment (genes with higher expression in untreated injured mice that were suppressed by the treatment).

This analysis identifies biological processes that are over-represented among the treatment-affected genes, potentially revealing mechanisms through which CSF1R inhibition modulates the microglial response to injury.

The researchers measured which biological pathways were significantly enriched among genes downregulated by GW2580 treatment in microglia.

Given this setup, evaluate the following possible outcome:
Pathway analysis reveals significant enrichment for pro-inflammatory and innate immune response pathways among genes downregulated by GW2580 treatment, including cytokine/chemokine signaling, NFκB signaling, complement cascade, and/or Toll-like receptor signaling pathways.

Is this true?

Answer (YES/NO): YES